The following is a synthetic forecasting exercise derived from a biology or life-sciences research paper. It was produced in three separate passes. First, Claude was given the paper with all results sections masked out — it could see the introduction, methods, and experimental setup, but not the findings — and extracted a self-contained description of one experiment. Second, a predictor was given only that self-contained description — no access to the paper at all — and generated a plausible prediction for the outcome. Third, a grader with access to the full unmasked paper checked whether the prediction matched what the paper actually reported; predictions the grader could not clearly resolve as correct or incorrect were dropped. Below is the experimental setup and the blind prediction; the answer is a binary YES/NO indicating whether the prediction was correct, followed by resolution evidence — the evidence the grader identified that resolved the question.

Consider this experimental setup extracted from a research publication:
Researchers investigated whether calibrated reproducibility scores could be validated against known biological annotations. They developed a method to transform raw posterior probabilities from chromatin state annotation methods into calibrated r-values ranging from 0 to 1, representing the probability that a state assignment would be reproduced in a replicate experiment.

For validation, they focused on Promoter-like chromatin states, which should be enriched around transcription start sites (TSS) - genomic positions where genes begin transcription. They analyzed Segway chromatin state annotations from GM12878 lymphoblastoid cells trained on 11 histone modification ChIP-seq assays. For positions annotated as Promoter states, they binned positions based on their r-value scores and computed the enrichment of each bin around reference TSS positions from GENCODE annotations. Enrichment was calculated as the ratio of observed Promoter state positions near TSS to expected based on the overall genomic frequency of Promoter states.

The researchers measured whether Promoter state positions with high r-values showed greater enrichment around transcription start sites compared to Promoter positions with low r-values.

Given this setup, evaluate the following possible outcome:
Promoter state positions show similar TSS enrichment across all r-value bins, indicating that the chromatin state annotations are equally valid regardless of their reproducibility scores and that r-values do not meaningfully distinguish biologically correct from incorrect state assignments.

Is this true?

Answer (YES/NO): NO